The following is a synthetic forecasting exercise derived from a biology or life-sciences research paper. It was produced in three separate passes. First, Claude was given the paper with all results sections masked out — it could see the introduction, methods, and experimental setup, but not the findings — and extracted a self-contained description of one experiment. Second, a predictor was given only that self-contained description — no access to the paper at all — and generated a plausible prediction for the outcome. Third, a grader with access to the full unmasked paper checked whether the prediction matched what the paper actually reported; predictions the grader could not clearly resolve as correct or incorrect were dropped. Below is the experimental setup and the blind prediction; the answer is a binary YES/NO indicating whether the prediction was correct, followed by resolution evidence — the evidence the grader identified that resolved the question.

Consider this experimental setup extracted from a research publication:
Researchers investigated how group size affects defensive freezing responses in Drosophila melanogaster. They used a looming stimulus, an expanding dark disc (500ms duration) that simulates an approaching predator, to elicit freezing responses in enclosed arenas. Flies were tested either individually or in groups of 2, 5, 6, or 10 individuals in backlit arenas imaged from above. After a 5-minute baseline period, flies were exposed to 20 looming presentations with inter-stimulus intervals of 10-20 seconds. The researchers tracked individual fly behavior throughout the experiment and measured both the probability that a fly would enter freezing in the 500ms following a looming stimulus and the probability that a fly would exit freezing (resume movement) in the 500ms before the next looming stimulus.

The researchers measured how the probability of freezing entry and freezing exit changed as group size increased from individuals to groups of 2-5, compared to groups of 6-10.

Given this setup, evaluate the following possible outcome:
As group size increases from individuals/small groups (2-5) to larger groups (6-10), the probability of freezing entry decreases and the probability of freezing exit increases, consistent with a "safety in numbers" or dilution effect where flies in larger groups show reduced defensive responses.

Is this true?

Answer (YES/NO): YES